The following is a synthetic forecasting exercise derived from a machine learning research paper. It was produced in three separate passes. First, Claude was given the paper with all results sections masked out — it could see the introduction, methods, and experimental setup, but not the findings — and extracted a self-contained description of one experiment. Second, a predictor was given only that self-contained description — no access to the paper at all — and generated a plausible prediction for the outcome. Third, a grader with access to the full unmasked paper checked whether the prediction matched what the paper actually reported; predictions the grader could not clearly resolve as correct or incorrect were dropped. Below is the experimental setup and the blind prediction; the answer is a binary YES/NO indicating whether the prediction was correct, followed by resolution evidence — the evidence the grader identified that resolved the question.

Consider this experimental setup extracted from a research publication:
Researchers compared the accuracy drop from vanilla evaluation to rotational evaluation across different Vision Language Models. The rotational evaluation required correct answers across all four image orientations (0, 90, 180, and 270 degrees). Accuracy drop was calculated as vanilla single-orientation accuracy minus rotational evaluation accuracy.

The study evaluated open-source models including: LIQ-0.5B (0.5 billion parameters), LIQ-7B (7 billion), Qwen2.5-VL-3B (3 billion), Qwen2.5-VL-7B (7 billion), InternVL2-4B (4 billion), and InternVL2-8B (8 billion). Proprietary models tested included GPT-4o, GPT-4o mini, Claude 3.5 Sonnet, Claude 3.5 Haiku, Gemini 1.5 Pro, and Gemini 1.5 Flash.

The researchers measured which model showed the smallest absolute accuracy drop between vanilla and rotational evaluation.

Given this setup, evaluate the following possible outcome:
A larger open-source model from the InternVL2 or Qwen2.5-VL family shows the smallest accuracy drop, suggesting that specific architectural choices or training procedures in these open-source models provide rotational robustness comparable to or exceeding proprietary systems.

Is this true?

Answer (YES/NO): NO